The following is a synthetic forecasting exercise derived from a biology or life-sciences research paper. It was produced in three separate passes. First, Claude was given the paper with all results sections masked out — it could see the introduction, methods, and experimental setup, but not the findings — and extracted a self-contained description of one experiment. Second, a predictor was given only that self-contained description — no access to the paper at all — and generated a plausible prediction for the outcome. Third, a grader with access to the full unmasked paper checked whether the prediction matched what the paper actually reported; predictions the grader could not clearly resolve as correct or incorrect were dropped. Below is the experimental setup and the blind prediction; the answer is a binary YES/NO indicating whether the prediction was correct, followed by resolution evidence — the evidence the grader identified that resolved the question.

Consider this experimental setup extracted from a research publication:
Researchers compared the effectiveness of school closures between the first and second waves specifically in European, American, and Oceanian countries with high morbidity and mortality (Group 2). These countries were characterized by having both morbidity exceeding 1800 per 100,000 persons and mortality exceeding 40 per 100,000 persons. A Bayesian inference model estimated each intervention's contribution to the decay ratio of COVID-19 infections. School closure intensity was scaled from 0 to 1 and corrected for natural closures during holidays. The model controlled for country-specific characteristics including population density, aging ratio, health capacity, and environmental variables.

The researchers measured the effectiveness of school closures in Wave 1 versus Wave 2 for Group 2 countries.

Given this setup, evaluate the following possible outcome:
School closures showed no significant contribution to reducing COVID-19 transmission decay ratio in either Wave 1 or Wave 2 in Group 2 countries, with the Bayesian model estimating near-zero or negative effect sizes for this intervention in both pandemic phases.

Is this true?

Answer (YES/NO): NO